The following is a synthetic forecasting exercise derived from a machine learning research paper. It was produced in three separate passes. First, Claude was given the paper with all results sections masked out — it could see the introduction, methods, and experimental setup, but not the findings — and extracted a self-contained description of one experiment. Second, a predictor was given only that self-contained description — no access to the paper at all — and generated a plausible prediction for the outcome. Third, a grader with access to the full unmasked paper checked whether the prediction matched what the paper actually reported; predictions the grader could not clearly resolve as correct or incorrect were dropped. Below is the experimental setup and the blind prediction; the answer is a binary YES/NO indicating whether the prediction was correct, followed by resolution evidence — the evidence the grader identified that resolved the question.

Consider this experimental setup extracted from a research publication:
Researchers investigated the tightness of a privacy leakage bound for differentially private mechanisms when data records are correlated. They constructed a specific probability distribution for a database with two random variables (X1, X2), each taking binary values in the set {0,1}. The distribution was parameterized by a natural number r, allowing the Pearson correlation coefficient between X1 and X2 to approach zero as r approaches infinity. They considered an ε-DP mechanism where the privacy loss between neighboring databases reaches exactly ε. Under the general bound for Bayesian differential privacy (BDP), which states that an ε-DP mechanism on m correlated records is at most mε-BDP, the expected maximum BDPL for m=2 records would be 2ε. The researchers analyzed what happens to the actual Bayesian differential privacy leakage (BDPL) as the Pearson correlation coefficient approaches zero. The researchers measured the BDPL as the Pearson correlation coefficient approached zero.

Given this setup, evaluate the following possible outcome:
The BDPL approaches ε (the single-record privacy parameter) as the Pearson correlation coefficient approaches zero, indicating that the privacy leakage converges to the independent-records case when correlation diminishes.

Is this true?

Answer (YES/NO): NO